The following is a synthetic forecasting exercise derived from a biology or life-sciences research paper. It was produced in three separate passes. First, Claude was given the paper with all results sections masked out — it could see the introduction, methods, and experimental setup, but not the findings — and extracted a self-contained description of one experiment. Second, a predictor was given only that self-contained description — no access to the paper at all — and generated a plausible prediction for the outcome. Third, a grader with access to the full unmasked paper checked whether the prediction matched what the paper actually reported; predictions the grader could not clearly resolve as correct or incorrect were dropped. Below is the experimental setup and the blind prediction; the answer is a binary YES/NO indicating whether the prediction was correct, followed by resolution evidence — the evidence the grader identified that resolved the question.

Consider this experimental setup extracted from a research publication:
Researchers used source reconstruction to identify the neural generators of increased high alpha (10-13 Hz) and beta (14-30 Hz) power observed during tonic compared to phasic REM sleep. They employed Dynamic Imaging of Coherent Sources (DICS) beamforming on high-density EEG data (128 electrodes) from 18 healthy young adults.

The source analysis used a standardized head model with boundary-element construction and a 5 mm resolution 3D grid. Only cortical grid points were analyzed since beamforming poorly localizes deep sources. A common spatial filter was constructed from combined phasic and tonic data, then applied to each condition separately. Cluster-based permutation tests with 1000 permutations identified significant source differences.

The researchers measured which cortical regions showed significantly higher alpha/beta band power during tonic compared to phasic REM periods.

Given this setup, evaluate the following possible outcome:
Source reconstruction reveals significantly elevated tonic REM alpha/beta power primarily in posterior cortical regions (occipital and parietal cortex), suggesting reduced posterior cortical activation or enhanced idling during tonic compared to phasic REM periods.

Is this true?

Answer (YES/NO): NO